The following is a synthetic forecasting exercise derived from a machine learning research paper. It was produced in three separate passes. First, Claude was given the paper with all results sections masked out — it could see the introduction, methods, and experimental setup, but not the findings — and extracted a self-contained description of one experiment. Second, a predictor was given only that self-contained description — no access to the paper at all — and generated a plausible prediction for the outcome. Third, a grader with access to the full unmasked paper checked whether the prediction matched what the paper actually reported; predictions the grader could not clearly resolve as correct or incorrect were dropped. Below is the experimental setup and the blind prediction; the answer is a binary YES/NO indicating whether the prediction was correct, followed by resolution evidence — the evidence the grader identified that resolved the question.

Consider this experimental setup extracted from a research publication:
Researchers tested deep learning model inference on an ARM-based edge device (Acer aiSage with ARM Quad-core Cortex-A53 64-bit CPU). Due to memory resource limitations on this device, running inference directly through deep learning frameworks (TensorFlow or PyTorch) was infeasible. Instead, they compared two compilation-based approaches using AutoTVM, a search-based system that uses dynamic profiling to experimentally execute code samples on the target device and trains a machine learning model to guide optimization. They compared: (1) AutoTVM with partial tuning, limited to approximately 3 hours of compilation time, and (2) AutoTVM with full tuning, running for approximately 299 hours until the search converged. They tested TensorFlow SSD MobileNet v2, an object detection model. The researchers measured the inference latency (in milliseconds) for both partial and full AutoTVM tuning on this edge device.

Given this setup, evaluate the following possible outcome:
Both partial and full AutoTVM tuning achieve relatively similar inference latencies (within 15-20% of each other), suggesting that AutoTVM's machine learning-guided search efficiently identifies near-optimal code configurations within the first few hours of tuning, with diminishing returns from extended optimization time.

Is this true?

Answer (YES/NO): NO